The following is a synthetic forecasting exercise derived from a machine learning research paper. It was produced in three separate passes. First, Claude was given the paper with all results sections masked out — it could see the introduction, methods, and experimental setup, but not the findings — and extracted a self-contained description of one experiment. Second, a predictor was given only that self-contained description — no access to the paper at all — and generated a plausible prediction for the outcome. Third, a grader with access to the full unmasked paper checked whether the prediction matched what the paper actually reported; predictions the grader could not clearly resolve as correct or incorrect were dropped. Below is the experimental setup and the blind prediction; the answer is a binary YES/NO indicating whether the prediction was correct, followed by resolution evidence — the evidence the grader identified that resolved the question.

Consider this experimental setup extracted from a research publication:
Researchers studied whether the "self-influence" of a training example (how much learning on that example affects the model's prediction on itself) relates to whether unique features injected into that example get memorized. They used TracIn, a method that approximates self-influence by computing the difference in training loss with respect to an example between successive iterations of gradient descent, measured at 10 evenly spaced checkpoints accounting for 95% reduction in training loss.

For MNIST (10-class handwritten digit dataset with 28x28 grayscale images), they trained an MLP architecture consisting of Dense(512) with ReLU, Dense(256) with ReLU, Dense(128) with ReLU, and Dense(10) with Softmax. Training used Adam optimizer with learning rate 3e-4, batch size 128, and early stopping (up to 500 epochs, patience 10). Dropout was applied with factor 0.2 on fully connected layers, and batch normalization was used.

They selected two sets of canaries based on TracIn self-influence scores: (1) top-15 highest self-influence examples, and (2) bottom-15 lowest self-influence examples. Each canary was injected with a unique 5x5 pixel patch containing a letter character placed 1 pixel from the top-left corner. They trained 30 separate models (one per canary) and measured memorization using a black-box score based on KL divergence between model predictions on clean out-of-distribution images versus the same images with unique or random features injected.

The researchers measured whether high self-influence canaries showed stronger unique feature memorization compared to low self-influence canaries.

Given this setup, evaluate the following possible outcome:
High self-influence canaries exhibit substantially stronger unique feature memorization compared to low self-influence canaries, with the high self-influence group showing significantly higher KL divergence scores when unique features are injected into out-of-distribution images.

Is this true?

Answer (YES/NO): NO